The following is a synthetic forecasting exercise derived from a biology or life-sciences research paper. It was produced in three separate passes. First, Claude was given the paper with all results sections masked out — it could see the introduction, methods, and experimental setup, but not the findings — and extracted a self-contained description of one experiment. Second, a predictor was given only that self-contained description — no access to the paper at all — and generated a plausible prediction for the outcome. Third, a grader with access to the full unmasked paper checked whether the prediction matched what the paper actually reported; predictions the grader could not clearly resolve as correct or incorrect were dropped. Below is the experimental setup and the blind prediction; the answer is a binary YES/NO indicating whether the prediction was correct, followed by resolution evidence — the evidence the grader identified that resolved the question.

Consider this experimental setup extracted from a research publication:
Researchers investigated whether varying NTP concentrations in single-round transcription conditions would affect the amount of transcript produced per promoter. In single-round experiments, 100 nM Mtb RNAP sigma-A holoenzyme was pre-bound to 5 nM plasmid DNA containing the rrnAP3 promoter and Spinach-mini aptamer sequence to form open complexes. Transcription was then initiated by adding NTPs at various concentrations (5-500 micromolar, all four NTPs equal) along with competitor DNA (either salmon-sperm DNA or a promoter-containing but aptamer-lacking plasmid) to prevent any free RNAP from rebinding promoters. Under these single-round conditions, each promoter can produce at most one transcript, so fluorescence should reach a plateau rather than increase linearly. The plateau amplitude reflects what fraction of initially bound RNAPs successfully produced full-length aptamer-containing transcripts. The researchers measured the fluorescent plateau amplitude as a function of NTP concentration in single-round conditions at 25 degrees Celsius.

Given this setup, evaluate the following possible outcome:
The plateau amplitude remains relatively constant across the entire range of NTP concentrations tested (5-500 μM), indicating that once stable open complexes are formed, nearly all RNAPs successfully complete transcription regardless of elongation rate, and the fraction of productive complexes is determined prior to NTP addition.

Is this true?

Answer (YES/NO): NO